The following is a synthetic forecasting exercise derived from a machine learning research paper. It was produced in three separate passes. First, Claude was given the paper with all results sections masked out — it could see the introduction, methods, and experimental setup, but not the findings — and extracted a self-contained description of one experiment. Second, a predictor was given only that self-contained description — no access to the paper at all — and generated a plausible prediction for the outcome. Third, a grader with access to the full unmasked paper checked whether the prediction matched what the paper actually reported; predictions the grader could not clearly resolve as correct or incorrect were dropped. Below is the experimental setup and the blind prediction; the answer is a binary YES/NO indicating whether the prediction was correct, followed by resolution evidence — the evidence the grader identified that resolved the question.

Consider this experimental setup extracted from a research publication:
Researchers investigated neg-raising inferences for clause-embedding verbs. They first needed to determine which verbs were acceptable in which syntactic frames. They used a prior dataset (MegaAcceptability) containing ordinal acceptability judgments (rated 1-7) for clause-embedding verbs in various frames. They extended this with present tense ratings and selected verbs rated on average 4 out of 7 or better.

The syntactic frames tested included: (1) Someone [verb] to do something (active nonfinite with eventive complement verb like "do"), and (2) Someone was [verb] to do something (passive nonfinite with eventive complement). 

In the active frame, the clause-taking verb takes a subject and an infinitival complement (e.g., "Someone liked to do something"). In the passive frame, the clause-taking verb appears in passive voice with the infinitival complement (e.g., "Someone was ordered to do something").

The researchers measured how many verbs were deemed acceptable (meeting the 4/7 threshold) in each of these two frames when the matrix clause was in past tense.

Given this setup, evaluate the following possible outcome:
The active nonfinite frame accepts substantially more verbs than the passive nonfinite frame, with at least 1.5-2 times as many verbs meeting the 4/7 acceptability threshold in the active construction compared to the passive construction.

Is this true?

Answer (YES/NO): NO